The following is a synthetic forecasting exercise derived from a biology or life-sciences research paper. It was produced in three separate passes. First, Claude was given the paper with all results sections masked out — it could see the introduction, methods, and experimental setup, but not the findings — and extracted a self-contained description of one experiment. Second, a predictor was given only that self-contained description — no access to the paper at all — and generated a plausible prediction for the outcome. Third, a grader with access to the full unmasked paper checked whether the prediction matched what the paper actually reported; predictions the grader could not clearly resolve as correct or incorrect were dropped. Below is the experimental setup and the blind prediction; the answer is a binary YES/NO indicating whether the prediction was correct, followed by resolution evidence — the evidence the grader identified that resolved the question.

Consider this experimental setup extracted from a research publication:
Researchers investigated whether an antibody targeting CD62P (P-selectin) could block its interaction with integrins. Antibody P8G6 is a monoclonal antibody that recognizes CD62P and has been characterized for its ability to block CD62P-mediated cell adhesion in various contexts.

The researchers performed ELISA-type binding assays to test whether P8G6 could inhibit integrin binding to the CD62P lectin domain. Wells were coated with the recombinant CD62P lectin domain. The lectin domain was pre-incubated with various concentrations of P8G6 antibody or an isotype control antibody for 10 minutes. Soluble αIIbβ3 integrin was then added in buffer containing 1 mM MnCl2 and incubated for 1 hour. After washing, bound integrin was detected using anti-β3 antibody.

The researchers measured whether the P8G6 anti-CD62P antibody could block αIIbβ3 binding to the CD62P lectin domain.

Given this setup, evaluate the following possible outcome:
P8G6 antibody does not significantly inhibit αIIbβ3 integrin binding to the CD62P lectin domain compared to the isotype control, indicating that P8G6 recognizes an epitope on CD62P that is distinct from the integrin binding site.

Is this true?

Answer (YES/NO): YES